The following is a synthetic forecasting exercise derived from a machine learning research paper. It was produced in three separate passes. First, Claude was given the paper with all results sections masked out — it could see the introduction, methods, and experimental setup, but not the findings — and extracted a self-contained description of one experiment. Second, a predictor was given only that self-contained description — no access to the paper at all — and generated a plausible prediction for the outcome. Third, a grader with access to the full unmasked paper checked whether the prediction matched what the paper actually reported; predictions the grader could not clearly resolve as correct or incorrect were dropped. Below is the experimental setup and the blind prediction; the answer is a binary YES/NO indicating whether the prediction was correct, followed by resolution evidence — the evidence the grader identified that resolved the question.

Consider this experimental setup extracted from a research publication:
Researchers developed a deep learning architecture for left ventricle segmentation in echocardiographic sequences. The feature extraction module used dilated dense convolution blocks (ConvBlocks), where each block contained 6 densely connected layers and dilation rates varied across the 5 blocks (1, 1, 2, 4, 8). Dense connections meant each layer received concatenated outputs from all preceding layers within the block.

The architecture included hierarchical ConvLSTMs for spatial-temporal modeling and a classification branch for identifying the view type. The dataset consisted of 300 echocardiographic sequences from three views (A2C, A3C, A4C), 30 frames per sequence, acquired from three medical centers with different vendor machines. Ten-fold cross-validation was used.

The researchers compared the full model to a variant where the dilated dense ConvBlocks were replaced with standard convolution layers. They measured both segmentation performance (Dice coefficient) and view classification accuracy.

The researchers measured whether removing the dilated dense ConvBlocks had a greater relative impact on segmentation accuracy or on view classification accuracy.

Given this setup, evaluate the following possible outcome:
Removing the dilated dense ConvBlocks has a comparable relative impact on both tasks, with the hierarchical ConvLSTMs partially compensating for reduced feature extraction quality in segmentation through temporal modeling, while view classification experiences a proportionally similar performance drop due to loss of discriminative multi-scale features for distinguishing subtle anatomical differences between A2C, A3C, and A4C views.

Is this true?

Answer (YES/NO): NO